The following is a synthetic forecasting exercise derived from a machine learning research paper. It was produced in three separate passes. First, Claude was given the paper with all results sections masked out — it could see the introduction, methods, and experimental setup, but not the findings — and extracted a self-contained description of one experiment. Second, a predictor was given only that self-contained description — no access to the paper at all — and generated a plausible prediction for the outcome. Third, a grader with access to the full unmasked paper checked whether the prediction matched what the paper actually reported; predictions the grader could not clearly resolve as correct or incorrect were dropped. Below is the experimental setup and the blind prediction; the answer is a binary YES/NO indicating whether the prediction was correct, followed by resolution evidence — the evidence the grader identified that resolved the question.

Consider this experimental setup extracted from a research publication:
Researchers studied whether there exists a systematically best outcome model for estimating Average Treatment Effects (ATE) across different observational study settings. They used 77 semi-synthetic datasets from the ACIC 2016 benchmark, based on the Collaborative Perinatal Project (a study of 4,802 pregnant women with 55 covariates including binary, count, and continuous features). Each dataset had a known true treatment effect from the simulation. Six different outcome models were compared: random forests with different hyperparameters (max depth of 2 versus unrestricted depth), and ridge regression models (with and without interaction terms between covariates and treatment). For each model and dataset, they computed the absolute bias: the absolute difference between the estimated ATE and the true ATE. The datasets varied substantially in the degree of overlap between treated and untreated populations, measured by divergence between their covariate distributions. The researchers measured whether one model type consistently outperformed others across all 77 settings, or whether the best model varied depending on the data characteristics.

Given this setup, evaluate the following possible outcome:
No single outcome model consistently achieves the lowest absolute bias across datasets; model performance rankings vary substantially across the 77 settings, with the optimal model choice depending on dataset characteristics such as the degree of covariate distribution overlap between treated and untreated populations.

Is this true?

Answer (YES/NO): YES